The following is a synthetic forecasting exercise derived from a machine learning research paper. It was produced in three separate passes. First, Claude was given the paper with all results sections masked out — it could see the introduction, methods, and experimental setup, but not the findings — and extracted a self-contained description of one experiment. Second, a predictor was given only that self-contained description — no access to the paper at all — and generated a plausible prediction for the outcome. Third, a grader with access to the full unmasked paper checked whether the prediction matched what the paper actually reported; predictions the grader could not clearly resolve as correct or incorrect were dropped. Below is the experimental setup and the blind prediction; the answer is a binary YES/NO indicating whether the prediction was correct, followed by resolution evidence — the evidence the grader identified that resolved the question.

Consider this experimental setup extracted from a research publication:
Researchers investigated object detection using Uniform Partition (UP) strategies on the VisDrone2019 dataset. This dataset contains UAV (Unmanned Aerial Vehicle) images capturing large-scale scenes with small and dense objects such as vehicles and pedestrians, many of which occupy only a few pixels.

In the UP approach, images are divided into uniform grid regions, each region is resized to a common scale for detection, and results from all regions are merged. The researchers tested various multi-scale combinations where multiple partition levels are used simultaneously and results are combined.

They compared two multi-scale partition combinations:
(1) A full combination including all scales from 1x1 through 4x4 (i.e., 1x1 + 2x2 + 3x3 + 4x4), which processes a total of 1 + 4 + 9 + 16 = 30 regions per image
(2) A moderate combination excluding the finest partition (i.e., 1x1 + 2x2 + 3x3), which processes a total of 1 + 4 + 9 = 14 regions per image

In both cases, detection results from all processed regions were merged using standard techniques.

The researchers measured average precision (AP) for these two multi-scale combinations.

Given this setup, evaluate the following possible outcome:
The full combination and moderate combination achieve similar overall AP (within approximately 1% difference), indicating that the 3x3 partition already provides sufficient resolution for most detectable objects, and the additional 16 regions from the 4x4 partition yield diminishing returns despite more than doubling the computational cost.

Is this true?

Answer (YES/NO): NO